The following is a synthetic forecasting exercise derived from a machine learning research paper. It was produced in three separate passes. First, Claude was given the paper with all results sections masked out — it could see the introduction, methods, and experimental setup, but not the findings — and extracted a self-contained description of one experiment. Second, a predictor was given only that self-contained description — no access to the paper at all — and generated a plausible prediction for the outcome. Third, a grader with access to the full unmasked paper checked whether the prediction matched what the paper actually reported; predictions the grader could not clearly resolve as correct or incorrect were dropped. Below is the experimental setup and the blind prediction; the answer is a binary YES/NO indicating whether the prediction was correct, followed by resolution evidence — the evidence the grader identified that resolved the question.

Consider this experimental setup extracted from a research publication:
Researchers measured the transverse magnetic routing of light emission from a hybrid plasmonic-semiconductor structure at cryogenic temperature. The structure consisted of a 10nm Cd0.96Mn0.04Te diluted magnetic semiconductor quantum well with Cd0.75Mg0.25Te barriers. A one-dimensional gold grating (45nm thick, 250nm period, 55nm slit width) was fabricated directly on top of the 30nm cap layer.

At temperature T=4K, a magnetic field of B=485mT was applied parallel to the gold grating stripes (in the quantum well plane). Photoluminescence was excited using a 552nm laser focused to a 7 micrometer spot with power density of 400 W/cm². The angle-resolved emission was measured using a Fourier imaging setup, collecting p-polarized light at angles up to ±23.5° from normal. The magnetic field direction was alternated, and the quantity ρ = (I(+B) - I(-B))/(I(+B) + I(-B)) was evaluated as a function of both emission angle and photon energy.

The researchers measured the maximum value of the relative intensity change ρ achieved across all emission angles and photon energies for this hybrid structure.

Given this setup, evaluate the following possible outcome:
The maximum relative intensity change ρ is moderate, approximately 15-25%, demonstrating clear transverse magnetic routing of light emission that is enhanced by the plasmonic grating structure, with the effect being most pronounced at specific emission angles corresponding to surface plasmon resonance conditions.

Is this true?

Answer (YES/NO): YES